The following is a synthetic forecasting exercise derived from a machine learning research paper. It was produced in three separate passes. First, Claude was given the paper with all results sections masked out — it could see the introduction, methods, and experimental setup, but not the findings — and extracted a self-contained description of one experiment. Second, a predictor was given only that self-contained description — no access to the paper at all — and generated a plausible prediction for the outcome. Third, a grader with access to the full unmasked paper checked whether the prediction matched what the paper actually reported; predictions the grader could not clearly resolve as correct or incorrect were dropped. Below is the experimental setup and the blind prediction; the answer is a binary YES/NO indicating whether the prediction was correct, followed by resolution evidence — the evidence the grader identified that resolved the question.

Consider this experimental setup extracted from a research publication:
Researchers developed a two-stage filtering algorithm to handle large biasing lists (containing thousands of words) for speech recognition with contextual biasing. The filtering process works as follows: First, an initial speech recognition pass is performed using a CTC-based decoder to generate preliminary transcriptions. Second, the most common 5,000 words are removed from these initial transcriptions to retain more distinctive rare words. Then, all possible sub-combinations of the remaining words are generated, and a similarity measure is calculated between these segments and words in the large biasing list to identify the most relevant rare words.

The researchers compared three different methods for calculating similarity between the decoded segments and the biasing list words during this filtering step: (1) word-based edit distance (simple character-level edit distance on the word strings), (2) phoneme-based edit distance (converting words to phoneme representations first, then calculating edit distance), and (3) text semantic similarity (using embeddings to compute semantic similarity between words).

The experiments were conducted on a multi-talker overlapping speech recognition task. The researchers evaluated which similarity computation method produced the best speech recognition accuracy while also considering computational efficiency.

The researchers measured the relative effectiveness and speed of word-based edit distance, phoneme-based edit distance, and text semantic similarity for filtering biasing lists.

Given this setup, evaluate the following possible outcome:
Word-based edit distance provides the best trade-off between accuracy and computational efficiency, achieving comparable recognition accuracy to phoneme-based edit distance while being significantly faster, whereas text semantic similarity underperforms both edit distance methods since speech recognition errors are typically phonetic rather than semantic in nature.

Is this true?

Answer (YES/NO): NO